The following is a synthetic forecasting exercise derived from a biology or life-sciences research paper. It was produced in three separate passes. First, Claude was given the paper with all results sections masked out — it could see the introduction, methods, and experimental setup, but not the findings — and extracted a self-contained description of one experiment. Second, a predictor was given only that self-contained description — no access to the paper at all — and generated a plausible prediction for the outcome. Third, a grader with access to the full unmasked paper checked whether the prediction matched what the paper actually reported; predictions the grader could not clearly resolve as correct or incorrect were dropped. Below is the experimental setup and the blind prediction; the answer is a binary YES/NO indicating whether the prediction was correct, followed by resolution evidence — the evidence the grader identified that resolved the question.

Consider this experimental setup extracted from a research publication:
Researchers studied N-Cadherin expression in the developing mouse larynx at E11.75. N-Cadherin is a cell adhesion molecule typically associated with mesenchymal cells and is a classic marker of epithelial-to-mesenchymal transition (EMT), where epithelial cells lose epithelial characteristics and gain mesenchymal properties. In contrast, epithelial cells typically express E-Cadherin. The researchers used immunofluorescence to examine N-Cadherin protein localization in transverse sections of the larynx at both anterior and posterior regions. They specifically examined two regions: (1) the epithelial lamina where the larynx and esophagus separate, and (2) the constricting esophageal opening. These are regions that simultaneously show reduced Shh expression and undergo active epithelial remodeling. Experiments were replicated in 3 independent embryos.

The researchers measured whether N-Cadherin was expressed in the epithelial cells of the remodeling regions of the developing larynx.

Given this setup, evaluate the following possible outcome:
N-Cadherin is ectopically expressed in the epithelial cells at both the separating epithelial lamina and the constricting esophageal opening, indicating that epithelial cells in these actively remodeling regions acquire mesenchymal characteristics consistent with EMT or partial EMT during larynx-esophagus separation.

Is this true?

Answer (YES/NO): YES